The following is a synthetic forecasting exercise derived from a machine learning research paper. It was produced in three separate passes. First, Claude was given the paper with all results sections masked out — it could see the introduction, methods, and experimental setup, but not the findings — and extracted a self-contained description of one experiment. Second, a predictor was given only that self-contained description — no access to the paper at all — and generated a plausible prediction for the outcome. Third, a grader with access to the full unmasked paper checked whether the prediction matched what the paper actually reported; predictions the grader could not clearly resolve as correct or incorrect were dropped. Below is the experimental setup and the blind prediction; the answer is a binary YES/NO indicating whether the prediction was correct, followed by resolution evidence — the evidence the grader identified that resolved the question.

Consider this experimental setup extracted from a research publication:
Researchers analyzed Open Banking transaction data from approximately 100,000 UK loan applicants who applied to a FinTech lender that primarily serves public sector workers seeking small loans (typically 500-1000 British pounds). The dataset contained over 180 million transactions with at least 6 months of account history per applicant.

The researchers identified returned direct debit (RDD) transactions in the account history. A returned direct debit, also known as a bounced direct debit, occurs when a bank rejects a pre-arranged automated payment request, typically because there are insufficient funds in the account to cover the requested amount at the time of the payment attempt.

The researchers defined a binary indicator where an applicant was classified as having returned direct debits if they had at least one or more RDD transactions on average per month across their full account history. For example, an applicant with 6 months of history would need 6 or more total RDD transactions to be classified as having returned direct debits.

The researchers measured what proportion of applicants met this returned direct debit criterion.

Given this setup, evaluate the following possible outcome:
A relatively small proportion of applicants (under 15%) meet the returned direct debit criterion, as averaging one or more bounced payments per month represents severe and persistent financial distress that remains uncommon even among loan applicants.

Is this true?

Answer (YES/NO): NO